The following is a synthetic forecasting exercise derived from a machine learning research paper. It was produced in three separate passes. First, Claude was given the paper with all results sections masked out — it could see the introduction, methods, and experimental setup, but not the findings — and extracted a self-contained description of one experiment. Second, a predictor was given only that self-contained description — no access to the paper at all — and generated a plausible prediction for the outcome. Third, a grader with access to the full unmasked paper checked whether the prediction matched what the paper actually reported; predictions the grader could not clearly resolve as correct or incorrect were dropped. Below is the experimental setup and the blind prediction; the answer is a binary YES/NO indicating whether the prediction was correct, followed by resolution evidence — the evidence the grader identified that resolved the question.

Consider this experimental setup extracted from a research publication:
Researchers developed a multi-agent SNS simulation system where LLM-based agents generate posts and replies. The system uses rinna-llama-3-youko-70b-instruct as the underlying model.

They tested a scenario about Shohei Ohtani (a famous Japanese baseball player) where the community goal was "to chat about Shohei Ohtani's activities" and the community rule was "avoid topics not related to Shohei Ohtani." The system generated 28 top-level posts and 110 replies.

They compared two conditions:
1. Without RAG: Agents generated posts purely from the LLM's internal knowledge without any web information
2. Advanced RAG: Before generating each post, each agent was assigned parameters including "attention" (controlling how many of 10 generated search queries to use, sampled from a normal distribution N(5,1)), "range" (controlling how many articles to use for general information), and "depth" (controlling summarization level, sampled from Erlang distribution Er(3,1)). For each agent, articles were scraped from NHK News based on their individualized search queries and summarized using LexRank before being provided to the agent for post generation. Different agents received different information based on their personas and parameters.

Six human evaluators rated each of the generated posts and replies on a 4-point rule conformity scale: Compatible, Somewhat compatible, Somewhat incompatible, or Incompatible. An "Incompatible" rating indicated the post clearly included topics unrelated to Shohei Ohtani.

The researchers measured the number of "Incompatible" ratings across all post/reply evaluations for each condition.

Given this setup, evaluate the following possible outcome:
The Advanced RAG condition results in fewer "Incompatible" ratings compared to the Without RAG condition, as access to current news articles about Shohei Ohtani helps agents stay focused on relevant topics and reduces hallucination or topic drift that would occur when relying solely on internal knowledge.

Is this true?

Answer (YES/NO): NO